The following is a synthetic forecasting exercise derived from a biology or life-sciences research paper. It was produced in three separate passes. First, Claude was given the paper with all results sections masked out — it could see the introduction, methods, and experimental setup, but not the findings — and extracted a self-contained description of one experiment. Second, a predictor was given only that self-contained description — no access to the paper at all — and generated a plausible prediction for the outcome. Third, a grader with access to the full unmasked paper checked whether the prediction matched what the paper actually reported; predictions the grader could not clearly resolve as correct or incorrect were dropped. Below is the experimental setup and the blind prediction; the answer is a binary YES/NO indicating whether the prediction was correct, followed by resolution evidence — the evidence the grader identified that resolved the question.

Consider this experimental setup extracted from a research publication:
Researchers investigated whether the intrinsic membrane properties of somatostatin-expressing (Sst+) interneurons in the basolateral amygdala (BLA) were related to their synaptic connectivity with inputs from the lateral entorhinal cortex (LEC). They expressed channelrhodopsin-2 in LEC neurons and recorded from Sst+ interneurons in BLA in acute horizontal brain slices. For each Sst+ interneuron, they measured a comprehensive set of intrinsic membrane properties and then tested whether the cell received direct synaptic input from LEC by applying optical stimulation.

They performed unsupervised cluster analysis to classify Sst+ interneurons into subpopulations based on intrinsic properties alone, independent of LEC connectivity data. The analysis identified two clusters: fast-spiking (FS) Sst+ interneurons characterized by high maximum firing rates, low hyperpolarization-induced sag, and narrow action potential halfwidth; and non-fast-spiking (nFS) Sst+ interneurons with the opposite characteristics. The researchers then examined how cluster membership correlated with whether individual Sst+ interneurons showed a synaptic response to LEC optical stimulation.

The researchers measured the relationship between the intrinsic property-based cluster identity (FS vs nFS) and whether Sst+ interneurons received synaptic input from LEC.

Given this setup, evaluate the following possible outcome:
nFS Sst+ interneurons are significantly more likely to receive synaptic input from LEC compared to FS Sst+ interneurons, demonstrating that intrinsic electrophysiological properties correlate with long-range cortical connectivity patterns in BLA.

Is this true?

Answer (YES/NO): NO